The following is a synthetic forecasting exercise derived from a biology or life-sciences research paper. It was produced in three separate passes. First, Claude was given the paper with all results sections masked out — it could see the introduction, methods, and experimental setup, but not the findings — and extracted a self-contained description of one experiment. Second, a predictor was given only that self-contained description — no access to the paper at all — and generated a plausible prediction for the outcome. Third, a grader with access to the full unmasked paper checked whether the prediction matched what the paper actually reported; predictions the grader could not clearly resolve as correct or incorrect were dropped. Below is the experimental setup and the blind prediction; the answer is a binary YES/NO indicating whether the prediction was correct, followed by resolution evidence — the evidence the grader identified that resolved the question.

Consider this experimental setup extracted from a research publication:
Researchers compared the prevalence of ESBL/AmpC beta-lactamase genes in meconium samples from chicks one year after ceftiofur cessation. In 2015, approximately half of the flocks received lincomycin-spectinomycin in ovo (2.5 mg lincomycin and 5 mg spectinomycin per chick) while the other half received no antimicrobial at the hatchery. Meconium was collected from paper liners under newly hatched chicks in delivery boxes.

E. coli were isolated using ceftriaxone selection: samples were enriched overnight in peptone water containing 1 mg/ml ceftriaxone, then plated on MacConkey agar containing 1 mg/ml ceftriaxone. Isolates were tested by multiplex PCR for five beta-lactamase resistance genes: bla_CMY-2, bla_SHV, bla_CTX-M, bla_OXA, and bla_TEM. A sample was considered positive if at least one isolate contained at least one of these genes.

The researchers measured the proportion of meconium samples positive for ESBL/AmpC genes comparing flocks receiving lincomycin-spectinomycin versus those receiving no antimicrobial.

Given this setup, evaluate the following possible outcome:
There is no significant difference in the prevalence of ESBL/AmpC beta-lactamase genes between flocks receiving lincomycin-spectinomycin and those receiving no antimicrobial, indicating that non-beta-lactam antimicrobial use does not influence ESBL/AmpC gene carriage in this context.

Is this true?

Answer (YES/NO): YES